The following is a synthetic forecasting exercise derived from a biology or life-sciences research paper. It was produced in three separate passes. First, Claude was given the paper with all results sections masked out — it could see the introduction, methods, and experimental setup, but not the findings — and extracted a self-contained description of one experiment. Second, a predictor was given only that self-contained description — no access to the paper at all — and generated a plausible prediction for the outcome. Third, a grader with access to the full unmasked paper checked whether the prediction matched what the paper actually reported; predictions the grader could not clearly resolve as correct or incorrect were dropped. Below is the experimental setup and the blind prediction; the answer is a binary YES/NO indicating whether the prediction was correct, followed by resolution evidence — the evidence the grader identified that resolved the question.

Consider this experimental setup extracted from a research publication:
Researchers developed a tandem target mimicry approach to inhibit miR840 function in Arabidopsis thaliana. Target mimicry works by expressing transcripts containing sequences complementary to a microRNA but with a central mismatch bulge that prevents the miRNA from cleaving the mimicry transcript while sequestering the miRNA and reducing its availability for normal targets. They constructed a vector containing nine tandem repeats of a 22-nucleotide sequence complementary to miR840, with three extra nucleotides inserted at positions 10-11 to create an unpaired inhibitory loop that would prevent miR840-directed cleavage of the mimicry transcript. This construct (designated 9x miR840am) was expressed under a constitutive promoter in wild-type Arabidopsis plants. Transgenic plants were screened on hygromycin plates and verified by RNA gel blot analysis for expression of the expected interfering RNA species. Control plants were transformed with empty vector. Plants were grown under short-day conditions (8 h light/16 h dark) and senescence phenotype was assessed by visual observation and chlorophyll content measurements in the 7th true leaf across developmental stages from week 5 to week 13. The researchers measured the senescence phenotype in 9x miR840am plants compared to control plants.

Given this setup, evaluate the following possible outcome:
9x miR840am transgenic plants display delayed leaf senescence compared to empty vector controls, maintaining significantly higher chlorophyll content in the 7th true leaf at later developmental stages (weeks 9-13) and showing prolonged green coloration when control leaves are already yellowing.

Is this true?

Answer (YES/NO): YES